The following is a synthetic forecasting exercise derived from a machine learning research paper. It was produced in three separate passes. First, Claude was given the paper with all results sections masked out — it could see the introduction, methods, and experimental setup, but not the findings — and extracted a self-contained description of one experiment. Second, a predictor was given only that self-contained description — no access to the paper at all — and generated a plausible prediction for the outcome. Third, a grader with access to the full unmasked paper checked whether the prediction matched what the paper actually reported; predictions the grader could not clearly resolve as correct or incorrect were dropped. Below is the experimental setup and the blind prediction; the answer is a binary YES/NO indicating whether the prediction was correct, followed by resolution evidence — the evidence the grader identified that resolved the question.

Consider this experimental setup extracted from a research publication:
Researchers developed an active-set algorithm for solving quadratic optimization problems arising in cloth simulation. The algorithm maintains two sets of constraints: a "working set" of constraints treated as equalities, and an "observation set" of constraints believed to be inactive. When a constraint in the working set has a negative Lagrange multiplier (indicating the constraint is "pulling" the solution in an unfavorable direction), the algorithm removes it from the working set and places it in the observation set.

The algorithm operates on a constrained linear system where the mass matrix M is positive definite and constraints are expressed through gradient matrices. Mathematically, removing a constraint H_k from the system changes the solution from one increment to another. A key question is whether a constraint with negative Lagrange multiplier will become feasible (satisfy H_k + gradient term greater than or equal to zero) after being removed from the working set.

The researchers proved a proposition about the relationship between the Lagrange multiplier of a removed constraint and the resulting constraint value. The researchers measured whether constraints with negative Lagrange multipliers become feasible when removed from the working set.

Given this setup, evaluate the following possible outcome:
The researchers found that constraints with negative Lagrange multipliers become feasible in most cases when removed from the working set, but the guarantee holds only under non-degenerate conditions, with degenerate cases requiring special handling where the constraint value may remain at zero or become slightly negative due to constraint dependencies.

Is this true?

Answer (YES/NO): NO